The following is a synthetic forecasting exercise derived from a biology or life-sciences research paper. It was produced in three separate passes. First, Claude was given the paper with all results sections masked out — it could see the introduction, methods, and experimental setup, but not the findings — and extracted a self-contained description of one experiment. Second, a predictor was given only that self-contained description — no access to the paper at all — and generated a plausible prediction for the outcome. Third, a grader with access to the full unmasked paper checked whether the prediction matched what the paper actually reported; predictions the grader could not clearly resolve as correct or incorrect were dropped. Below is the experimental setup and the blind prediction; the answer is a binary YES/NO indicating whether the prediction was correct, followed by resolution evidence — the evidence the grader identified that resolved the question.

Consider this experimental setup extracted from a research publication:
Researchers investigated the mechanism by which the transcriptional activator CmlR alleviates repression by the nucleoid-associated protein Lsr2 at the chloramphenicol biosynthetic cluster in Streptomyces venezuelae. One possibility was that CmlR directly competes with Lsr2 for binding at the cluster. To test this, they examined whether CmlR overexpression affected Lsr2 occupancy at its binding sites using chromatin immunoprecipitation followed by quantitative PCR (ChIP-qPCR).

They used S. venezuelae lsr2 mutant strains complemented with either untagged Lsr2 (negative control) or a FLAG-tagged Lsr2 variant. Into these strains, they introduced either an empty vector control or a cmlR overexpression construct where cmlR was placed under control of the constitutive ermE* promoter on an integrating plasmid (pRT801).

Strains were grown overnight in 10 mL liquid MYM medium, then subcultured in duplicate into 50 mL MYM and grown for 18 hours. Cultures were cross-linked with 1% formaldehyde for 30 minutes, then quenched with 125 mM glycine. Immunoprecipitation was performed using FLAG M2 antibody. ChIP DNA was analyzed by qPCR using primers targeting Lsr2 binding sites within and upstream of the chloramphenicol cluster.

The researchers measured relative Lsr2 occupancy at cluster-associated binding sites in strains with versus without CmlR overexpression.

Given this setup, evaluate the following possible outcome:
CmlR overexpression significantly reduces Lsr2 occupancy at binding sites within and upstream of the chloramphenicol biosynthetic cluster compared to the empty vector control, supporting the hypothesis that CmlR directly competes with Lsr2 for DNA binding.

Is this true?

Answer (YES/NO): NO